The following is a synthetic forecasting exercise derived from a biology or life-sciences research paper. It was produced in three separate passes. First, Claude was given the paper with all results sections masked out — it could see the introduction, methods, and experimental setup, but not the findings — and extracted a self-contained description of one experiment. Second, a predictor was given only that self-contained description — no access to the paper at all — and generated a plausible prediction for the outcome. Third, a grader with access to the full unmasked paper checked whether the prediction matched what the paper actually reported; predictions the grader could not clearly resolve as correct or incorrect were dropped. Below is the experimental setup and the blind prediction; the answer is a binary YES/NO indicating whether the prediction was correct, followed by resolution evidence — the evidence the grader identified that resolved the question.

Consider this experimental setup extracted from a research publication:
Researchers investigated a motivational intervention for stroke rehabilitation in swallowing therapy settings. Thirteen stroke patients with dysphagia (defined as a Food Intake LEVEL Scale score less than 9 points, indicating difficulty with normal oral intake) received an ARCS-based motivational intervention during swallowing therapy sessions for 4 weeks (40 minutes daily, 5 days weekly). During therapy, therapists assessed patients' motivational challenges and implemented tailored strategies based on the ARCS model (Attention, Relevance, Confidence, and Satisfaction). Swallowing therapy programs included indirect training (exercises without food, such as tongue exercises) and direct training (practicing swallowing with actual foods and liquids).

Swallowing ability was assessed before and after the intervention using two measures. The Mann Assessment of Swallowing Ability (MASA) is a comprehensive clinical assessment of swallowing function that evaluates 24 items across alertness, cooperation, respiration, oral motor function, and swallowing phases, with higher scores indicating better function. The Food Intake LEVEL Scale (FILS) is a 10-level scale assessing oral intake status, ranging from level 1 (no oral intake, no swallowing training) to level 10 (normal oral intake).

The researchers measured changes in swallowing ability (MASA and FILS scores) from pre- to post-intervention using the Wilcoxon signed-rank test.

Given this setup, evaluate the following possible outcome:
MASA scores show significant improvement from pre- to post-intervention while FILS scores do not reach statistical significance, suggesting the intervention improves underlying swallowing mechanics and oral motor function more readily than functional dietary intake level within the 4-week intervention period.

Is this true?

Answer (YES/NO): NO